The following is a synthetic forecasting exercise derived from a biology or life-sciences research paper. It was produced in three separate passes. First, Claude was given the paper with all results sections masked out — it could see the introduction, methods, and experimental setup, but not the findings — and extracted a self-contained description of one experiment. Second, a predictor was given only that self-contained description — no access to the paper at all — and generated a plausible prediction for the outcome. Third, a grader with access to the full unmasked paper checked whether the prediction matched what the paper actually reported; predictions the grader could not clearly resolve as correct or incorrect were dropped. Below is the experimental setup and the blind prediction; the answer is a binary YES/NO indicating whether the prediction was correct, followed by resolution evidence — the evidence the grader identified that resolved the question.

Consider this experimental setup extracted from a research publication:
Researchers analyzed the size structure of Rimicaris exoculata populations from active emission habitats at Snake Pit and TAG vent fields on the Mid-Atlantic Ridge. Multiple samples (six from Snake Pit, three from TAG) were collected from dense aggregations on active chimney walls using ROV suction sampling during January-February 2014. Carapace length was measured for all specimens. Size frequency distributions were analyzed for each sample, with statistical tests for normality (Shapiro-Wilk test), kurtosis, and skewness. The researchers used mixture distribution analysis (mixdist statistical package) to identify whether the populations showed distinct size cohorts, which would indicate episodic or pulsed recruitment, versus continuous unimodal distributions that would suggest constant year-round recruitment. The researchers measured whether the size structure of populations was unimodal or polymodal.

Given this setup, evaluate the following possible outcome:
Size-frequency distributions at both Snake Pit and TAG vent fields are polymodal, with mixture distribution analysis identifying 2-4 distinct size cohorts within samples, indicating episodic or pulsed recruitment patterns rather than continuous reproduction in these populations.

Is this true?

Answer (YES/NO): YES